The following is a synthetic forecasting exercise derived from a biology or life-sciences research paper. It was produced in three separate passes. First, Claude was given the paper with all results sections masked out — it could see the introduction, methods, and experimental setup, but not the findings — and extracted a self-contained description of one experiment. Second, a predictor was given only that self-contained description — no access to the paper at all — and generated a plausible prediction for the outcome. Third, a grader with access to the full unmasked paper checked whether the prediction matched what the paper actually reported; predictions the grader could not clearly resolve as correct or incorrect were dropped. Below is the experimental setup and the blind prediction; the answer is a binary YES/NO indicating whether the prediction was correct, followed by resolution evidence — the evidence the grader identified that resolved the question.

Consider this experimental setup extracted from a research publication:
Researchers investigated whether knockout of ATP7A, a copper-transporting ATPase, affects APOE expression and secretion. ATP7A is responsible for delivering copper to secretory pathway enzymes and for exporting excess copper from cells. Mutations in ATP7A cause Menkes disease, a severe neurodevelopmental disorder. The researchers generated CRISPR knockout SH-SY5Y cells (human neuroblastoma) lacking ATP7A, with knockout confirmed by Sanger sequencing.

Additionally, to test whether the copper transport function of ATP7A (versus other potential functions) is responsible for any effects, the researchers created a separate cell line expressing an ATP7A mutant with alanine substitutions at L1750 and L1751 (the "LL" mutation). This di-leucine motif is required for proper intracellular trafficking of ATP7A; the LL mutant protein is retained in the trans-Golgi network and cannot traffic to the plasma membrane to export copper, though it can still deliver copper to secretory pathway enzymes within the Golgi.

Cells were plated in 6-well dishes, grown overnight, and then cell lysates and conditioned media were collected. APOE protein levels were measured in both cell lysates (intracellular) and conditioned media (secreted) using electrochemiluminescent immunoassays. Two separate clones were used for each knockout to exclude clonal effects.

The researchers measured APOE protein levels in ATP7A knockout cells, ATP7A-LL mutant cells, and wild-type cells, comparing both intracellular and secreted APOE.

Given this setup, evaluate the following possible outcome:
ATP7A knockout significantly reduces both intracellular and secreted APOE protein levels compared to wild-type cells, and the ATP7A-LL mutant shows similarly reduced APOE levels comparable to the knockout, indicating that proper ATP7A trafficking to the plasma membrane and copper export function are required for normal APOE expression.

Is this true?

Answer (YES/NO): NO